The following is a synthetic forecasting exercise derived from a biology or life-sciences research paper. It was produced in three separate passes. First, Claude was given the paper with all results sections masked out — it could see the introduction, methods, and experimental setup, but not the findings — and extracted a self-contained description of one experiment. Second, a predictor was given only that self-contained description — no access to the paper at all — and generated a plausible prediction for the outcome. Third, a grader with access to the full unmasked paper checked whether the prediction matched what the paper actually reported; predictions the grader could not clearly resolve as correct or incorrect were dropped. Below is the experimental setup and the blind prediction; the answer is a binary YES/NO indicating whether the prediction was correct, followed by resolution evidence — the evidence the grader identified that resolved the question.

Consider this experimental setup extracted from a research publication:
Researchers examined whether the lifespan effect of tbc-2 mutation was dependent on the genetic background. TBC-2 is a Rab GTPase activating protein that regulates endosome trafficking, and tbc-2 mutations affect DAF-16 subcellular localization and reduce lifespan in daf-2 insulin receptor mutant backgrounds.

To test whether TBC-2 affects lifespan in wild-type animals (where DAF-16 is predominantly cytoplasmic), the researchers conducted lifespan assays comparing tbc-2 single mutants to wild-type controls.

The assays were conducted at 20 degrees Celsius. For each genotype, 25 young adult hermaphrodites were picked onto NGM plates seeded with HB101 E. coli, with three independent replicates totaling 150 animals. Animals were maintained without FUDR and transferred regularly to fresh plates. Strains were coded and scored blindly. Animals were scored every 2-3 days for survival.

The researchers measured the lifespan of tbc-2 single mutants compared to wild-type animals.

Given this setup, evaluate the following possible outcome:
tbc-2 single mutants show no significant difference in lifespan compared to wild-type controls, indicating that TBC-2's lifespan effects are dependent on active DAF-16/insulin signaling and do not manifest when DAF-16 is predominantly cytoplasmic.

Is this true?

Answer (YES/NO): YES